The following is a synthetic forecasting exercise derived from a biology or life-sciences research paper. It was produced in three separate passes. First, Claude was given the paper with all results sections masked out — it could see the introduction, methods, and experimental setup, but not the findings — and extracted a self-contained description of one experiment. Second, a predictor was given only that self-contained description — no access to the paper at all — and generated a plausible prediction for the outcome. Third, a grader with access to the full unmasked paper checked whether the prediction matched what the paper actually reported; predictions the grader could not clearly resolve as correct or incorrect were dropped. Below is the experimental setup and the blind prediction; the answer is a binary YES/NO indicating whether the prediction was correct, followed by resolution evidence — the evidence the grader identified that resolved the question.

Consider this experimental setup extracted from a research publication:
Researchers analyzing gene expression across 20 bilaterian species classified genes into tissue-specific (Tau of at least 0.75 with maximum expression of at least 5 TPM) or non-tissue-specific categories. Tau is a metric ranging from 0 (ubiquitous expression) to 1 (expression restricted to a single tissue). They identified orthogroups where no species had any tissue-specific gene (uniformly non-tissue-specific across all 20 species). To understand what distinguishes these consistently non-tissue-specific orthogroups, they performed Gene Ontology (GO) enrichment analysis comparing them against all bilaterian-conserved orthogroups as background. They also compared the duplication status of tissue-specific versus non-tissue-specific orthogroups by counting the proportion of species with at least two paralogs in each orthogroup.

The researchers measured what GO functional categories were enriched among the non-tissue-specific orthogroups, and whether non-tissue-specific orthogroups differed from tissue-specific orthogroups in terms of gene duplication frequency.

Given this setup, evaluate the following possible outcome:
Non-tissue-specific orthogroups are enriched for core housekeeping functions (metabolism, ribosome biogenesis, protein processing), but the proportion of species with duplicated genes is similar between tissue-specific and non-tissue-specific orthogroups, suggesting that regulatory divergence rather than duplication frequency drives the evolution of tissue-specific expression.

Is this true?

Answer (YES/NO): NO